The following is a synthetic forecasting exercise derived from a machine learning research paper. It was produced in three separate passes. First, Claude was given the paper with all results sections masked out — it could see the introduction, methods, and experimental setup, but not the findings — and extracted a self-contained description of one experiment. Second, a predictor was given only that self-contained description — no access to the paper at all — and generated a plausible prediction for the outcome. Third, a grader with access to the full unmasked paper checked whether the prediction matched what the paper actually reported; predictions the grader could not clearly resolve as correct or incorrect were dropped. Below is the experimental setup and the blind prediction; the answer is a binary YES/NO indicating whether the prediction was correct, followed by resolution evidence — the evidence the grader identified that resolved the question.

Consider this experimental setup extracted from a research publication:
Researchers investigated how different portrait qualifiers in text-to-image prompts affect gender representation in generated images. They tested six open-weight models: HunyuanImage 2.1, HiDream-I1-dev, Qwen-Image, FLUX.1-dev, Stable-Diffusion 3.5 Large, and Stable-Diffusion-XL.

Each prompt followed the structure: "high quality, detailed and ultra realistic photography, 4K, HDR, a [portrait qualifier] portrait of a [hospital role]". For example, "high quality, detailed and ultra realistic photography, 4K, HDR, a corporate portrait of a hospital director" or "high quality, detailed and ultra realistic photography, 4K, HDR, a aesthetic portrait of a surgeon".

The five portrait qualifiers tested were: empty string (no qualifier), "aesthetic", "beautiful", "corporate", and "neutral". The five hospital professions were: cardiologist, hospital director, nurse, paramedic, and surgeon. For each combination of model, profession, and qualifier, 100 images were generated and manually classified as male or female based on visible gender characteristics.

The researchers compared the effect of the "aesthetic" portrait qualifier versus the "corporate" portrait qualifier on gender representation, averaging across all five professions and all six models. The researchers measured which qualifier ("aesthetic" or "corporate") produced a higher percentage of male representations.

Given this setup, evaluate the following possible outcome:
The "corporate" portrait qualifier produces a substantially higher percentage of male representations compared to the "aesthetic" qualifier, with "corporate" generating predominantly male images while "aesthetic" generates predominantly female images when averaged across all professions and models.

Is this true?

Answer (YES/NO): NO